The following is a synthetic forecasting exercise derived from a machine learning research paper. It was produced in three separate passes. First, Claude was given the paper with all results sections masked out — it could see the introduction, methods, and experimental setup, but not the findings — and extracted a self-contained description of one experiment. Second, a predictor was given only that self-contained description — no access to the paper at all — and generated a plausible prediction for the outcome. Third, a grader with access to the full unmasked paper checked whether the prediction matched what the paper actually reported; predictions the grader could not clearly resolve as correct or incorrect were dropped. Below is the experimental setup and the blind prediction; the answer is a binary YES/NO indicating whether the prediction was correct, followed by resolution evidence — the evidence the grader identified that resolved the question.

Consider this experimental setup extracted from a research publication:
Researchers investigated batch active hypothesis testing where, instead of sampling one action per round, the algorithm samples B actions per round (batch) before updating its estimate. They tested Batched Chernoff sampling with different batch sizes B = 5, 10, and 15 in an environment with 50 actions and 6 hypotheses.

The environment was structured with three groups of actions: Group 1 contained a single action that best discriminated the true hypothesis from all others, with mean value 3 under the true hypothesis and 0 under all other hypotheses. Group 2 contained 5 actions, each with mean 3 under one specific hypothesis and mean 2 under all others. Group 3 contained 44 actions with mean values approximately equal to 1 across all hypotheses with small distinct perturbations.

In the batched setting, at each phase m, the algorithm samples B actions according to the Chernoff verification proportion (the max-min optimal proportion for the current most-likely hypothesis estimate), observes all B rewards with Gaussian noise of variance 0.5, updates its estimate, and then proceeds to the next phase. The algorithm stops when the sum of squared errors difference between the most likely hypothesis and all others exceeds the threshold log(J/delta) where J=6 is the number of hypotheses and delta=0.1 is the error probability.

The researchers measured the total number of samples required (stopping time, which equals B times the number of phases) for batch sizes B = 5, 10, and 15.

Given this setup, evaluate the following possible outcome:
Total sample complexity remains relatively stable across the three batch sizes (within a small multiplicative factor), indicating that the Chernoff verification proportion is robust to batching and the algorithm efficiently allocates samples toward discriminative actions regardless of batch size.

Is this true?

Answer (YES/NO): NO